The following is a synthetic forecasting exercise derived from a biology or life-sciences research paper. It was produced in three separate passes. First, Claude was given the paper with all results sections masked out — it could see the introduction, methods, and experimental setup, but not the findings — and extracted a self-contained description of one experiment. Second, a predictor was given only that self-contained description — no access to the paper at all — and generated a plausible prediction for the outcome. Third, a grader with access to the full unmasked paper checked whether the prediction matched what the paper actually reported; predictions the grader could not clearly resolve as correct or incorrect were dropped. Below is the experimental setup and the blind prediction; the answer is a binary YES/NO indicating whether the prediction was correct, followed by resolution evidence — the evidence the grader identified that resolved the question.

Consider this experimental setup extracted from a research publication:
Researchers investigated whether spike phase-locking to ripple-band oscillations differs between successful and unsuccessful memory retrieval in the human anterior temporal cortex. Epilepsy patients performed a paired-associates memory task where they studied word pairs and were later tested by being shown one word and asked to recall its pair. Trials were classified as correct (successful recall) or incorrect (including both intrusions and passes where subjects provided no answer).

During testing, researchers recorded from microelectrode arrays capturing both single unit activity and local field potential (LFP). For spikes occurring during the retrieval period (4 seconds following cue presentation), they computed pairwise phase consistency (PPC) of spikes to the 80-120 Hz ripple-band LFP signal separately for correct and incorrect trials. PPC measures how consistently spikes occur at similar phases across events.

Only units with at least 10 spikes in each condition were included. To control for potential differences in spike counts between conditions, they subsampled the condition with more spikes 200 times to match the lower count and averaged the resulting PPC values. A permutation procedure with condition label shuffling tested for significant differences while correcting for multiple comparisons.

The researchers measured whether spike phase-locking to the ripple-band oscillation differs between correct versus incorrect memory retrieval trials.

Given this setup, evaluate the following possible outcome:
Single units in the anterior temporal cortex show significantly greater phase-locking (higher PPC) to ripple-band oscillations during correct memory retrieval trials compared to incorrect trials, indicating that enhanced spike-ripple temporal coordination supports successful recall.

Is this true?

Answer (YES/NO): NO